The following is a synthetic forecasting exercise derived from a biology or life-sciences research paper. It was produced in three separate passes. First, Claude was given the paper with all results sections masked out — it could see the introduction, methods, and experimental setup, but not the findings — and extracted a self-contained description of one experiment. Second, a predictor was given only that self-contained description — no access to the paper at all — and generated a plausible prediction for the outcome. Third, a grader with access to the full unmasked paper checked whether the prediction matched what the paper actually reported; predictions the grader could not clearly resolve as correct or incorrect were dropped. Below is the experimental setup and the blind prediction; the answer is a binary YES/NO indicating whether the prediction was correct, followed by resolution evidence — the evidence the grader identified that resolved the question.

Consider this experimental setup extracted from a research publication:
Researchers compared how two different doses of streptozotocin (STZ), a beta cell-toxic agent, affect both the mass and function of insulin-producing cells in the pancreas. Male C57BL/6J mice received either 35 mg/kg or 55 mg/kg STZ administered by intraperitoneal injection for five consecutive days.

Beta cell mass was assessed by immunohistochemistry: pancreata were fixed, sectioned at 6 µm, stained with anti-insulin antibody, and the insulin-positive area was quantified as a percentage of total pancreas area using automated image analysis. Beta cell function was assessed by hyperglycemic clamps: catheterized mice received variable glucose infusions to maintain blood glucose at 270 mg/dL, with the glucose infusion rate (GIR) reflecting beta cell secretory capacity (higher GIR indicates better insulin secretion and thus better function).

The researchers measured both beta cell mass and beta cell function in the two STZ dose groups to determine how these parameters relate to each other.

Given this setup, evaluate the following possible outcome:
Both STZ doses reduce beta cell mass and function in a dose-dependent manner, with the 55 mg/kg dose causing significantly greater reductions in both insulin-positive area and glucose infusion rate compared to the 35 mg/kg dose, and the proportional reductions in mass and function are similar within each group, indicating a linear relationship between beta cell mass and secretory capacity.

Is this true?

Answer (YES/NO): NO